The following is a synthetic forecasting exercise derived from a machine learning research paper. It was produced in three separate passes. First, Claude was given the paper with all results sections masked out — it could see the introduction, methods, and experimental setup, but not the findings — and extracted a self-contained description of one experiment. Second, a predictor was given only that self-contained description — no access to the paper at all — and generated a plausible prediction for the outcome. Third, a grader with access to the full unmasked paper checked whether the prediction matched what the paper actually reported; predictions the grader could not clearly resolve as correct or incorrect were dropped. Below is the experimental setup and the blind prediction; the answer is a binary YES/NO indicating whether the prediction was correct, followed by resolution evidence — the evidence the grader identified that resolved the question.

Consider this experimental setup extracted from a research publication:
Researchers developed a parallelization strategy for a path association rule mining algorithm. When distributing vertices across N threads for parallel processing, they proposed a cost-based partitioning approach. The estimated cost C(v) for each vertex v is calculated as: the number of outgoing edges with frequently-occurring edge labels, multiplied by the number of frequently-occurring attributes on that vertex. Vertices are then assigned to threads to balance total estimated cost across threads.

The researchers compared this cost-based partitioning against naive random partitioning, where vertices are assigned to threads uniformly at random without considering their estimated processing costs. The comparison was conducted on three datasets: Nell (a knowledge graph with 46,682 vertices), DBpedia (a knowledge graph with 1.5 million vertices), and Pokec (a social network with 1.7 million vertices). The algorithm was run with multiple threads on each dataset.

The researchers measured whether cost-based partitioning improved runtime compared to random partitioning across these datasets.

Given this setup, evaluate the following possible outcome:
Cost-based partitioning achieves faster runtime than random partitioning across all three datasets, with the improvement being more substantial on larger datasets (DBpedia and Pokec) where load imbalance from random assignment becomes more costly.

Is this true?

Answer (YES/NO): NO